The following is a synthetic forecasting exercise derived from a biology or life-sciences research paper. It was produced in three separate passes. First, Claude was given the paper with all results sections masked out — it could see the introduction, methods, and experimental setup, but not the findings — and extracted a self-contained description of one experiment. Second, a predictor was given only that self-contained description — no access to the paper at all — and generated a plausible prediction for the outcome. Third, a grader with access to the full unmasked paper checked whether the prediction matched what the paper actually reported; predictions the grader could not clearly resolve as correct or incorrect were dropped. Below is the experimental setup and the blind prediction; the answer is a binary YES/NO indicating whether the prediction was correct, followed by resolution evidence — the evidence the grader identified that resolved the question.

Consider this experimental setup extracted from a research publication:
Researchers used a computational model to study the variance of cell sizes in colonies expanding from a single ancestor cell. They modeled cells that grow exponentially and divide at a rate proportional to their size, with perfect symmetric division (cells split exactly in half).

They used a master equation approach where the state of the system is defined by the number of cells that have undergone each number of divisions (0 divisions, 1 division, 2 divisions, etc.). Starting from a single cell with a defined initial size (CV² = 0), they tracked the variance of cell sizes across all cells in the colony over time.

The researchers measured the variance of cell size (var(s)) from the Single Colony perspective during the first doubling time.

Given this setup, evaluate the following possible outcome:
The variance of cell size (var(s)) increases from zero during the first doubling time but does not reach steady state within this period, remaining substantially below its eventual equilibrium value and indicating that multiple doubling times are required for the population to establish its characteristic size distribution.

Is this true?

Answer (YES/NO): NO